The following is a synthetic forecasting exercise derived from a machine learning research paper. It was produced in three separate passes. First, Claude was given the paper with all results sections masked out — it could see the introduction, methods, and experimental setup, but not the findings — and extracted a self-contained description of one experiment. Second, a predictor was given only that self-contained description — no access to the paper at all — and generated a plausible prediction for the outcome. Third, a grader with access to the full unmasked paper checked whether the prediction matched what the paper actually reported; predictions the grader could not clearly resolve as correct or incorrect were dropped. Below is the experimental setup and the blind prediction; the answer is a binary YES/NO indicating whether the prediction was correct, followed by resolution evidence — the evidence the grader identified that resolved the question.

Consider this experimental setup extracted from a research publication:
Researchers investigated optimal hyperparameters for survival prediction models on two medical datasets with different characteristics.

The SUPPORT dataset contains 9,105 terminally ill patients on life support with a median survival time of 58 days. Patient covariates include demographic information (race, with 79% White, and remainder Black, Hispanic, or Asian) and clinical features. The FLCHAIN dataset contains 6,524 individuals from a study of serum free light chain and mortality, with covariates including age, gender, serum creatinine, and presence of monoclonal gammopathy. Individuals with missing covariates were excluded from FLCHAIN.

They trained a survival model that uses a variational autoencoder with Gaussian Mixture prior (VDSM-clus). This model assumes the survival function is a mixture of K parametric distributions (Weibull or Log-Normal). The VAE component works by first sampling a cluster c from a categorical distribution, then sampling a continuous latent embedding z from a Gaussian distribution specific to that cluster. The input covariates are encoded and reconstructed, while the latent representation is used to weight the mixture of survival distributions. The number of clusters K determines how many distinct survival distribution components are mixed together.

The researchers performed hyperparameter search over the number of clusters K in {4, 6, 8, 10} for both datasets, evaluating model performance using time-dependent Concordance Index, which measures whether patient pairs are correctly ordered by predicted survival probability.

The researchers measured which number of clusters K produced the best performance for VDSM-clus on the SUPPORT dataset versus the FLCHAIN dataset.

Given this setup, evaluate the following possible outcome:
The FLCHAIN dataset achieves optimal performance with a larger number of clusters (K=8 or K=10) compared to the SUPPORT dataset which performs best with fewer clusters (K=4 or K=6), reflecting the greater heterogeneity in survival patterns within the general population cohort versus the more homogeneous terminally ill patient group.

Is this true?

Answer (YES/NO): NO